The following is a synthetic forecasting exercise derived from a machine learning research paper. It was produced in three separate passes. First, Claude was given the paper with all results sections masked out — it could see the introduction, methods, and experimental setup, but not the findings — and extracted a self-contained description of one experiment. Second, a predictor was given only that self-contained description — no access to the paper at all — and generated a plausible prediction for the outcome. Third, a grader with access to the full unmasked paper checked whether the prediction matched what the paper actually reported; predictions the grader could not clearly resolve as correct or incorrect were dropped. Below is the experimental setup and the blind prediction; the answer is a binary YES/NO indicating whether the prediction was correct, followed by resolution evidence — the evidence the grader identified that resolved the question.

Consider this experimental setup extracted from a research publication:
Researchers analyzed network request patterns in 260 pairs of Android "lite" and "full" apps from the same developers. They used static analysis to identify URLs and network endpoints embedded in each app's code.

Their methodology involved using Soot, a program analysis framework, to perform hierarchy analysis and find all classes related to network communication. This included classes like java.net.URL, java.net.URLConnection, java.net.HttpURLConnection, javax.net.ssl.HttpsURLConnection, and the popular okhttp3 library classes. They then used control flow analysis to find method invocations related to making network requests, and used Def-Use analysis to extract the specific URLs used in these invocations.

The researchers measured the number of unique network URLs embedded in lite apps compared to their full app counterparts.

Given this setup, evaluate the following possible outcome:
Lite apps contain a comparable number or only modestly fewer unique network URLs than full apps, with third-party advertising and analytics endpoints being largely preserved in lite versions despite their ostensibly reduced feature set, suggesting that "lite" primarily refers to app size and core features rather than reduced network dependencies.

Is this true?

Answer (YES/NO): NO